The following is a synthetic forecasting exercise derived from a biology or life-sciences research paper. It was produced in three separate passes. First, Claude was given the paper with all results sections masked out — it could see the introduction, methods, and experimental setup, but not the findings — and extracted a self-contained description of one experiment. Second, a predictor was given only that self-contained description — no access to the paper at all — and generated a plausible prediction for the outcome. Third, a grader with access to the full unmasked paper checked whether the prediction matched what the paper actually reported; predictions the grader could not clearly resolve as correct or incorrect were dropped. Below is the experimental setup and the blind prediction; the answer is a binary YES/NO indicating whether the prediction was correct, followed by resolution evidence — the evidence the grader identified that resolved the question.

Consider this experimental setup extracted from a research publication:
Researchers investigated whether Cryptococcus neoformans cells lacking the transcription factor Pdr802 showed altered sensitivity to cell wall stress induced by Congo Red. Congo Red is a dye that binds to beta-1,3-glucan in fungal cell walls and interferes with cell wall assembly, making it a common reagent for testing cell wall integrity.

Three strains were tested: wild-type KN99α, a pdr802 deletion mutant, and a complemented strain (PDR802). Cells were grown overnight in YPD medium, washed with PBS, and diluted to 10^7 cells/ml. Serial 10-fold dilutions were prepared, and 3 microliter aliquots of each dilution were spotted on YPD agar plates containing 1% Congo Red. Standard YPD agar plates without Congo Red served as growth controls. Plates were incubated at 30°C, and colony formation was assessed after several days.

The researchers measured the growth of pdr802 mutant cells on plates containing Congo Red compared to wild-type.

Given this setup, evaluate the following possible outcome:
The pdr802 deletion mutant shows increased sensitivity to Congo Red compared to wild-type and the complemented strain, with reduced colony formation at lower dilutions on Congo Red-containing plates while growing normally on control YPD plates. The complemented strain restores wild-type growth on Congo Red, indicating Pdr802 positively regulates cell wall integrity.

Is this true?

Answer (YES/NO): NO